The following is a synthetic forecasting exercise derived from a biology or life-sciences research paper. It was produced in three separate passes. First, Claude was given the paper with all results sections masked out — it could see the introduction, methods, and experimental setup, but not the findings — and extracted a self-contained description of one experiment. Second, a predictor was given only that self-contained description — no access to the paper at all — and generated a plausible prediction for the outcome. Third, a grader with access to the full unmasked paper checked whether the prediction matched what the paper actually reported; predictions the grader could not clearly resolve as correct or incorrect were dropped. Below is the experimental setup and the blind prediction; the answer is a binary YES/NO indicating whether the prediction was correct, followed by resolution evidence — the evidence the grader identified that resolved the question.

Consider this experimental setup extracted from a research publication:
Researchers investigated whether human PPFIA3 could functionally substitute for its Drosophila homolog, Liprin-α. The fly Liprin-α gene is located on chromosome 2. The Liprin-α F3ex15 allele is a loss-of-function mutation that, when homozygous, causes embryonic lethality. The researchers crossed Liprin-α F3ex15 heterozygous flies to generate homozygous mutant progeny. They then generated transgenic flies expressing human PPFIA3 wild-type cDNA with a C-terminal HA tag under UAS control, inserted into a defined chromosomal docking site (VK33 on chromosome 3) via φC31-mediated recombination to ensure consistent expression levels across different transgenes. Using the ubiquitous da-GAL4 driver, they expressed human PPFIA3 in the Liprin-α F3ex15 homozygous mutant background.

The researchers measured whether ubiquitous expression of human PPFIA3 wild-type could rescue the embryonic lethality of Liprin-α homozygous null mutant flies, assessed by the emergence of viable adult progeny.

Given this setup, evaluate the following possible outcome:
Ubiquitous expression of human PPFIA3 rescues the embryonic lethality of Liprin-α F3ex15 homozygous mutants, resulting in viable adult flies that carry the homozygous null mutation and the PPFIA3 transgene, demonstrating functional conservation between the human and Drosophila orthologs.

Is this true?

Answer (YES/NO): NO